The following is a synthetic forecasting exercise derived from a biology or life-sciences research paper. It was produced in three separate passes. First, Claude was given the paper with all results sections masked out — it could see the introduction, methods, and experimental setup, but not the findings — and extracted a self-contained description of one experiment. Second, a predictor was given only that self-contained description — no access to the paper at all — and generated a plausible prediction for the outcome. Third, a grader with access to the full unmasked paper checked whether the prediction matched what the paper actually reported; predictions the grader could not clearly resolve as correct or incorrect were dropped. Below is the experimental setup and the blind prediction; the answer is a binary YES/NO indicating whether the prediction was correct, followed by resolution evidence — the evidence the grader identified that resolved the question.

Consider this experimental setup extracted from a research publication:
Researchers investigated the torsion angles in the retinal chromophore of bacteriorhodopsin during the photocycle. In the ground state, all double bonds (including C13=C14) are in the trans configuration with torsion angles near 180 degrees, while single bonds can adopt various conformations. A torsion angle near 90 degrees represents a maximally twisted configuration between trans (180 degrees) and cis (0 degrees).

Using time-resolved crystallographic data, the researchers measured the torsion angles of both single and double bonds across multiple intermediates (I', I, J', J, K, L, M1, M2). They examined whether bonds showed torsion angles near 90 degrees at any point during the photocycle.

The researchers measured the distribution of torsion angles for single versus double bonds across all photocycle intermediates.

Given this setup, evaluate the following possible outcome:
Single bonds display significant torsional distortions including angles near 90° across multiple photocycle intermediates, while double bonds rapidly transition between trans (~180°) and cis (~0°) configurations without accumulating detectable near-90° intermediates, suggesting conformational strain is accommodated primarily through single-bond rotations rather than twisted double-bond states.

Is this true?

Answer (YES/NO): YES